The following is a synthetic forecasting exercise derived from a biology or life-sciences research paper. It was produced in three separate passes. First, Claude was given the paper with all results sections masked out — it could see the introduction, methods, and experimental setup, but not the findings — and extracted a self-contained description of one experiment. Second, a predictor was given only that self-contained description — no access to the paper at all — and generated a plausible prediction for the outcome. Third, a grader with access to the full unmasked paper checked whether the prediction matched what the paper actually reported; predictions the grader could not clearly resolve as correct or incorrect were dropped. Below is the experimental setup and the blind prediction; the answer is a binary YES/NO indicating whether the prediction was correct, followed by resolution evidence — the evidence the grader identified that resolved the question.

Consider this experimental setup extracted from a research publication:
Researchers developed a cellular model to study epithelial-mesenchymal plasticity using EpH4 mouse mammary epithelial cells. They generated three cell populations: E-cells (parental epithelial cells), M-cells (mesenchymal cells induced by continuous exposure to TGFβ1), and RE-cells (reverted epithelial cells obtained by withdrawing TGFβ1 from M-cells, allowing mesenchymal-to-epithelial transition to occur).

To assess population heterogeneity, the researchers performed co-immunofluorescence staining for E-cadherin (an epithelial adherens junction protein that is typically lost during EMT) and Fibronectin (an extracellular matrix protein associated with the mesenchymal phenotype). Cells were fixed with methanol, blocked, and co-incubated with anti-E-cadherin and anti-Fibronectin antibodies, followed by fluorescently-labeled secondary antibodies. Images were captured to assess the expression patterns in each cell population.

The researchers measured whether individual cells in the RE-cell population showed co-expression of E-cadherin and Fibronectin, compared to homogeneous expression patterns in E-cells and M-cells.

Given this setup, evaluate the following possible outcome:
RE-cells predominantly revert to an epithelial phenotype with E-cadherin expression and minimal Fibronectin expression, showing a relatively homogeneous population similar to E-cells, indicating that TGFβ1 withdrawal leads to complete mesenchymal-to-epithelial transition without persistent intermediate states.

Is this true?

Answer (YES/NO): NO